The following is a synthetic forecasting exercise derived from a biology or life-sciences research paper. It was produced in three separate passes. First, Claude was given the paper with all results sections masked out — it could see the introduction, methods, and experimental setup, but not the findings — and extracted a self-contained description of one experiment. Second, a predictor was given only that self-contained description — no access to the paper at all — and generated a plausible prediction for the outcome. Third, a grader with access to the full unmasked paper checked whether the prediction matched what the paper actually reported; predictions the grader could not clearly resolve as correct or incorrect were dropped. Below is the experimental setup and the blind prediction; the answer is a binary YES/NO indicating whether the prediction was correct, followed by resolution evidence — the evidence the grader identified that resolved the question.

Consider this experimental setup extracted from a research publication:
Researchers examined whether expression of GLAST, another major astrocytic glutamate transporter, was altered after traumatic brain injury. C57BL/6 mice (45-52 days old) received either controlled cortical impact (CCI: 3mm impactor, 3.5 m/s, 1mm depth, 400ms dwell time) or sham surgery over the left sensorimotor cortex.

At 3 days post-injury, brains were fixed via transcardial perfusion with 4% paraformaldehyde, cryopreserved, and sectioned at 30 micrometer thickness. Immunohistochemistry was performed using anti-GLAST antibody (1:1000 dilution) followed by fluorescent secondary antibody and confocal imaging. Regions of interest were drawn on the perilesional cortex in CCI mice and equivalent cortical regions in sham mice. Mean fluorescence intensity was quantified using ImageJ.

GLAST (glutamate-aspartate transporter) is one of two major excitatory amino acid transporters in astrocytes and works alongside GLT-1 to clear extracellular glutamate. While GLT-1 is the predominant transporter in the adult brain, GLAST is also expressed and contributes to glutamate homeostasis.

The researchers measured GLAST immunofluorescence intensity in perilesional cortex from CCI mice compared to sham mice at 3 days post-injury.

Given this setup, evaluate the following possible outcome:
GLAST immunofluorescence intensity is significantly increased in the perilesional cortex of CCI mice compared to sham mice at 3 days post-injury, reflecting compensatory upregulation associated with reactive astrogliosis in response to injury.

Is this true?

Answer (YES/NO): NO